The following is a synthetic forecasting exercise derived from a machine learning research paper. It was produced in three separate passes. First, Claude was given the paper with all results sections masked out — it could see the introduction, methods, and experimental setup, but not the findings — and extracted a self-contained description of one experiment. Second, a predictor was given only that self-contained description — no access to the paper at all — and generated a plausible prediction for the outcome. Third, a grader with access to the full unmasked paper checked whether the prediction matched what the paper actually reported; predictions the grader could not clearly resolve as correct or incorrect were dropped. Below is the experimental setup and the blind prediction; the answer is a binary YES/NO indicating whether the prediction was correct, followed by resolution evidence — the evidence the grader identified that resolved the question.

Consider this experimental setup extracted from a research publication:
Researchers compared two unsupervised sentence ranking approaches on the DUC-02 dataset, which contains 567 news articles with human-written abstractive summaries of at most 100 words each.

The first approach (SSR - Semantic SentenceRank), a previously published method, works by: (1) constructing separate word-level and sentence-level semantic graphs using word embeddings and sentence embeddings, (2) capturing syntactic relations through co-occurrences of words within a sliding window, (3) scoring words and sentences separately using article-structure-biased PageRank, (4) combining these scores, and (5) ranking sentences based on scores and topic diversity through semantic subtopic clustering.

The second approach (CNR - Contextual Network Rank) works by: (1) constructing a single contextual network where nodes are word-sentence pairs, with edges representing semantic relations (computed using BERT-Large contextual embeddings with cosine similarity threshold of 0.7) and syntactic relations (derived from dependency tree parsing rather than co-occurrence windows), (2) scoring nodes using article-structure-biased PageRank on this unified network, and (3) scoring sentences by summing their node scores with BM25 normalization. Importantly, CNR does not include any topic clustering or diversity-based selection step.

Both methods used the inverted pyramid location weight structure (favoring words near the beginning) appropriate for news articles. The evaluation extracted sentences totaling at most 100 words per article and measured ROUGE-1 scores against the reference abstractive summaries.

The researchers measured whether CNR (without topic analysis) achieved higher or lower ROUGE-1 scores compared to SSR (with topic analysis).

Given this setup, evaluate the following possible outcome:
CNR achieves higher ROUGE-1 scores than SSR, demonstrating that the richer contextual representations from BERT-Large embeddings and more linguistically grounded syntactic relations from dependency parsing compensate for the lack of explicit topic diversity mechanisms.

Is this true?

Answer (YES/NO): NO